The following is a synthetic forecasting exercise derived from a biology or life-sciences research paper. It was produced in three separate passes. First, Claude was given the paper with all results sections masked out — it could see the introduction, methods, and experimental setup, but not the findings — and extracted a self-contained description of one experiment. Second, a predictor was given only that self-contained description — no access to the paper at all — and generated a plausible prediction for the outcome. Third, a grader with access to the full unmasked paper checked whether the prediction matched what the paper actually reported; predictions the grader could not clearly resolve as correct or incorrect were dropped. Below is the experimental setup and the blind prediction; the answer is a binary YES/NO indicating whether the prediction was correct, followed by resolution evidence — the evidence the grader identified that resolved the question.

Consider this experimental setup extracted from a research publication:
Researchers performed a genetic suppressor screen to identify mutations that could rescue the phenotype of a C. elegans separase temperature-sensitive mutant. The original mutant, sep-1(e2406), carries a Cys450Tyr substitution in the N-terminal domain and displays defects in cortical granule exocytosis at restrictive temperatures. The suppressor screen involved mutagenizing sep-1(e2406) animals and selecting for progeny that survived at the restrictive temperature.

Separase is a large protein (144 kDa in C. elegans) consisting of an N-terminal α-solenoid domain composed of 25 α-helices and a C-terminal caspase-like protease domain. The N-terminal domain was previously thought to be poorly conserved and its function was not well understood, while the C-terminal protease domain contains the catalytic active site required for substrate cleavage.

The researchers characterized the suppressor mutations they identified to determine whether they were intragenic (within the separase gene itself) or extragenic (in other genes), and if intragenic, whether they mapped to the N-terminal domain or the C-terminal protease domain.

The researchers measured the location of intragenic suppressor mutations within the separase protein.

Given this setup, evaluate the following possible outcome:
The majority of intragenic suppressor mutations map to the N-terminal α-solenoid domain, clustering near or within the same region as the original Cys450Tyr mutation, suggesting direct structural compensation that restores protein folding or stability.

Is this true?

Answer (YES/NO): NO